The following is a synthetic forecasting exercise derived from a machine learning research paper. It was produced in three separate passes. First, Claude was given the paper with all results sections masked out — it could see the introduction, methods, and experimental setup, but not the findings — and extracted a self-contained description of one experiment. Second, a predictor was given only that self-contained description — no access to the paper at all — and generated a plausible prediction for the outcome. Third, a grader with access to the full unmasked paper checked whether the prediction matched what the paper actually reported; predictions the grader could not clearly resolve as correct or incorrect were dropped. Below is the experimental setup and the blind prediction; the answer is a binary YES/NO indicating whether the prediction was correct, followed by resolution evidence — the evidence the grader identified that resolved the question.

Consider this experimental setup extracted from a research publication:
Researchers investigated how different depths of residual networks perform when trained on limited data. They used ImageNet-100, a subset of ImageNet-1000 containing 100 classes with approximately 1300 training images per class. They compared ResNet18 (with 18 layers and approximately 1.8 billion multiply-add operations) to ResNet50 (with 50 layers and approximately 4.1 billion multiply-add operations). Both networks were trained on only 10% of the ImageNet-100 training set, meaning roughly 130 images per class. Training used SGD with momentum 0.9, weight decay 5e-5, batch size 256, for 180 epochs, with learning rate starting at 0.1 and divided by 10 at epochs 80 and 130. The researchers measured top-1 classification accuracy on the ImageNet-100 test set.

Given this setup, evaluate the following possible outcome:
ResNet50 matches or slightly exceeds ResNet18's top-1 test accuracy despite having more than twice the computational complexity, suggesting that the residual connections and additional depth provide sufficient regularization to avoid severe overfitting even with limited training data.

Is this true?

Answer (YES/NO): NO